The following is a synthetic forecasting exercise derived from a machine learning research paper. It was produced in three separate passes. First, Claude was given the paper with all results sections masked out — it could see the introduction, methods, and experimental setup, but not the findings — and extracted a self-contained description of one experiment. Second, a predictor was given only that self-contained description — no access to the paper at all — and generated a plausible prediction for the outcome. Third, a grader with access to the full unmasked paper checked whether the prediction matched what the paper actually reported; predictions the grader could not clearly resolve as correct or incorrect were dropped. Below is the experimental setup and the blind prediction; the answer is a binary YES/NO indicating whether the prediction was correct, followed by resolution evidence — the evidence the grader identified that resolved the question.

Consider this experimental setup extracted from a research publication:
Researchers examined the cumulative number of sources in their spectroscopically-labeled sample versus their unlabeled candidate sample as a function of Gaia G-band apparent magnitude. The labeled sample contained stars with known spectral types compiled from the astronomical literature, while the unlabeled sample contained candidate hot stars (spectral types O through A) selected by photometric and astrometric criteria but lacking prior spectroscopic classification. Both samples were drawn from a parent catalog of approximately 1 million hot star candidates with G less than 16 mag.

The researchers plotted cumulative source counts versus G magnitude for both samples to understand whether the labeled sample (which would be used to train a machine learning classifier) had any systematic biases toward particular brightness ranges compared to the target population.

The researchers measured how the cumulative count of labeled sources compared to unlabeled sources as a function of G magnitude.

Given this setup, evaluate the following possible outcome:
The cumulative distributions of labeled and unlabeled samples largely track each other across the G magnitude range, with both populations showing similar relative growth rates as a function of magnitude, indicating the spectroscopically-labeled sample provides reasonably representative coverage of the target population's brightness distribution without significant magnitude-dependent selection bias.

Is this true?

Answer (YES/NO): NO